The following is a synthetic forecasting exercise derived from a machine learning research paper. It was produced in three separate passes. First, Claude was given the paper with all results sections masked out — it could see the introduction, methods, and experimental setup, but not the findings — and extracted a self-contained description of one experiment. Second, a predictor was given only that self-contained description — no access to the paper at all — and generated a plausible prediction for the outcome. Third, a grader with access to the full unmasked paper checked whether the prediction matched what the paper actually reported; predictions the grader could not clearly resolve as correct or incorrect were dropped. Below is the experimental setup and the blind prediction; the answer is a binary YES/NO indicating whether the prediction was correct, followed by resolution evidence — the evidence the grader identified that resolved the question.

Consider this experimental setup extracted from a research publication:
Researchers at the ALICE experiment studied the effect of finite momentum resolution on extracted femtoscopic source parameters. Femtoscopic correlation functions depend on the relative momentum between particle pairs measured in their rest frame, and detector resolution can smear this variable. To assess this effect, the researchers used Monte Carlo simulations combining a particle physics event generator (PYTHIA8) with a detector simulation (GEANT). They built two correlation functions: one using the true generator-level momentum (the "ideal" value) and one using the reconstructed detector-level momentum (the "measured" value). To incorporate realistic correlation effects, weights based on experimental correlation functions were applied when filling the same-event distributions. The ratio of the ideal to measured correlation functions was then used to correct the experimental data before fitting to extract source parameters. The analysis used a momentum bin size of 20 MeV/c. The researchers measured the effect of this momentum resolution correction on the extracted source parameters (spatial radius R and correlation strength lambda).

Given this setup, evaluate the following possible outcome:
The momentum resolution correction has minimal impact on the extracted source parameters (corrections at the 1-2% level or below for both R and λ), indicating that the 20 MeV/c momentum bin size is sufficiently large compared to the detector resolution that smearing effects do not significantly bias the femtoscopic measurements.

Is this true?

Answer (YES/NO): YES